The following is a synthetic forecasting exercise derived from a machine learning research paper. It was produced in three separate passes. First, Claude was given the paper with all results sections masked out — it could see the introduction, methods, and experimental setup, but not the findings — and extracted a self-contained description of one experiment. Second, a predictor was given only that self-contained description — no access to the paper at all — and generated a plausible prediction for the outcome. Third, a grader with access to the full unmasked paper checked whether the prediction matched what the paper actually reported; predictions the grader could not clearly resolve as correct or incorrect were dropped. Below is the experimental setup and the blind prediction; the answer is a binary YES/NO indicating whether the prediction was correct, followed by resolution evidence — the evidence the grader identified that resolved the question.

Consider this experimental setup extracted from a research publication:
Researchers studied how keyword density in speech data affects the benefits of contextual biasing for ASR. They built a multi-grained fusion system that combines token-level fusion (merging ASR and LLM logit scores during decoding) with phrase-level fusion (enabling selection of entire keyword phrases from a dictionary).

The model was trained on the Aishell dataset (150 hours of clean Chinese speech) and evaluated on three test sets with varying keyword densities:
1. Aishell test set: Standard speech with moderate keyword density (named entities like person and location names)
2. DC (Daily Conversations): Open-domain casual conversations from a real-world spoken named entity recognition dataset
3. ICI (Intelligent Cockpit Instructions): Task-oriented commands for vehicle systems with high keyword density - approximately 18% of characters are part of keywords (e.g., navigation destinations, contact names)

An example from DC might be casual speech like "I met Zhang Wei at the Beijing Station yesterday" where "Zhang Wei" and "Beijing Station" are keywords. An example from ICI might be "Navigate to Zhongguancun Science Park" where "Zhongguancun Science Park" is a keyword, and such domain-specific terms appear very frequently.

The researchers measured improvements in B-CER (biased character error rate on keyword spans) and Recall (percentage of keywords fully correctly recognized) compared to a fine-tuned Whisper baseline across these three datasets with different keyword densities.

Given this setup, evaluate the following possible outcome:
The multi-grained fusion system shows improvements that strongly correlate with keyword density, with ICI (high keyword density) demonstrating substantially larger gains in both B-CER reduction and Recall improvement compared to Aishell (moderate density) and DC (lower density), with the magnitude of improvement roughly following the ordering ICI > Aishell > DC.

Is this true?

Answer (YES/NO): NO